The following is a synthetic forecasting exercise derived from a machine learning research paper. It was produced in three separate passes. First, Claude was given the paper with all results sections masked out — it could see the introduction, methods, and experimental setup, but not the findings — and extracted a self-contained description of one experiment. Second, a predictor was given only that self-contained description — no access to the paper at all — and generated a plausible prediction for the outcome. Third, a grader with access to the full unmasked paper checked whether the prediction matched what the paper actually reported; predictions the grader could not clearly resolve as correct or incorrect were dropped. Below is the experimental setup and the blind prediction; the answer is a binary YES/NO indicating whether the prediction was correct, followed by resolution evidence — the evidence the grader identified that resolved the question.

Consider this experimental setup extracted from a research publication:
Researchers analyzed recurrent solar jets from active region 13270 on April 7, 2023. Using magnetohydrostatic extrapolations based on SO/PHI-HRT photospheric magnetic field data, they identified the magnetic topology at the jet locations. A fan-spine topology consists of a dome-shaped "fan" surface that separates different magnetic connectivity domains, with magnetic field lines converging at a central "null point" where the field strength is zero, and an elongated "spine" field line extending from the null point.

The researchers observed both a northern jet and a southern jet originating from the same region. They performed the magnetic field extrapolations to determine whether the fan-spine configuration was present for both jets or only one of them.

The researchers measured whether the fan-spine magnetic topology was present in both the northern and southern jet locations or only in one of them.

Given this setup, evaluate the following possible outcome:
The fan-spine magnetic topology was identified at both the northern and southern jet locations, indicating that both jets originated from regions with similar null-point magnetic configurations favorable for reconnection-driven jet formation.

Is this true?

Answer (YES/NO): YES